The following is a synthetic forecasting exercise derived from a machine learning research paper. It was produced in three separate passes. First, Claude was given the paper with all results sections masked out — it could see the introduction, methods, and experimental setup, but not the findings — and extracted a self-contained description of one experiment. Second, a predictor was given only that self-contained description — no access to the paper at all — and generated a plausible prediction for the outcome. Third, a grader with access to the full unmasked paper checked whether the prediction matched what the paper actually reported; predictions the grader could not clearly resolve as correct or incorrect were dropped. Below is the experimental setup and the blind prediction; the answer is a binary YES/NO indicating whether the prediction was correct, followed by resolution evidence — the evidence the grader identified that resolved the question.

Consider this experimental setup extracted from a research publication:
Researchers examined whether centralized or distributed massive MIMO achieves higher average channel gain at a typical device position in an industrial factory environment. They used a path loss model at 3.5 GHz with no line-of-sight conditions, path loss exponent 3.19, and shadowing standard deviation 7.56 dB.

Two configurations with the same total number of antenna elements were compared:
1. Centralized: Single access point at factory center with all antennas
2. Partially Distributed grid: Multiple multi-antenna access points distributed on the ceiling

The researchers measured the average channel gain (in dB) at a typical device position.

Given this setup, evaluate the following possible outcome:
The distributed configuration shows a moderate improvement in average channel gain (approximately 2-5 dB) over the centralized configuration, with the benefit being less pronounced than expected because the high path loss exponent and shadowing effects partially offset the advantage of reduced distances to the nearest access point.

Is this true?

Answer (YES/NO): NO